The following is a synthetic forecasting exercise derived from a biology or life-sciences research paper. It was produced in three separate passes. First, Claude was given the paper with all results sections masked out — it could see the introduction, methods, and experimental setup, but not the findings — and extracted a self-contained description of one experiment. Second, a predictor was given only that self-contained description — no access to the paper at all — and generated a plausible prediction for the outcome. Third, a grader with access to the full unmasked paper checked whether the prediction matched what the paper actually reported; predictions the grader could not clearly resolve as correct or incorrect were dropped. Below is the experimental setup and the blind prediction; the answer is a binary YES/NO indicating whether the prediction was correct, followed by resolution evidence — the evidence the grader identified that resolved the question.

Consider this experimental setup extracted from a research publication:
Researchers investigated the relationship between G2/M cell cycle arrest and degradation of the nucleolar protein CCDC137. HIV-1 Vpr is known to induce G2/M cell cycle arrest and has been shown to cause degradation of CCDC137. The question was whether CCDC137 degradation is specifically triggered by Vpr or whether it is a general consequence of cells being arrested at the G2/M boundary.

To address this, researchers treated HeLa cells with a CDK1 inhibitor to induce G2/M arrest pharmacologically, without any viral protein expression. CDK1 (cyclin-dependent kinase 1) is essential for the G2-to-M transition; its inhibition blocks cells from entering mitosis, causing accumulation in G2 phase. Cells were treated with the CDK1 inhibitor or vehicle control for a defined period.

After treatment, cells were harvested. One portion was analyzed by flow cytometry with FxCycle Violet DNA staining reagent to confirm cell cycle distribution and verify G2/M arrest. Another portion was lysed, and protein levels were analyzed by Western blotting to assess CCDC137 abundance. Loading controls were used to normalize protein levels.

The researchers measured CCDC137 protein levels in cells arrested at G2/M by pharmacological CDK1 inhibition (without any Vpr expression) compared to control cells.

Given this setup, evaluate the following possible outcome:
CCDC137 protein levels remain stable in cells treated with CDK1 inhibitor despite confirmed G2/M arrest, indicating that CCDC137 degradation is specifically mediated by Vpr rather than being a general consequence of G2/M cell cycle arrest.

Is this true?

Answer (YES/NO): NO